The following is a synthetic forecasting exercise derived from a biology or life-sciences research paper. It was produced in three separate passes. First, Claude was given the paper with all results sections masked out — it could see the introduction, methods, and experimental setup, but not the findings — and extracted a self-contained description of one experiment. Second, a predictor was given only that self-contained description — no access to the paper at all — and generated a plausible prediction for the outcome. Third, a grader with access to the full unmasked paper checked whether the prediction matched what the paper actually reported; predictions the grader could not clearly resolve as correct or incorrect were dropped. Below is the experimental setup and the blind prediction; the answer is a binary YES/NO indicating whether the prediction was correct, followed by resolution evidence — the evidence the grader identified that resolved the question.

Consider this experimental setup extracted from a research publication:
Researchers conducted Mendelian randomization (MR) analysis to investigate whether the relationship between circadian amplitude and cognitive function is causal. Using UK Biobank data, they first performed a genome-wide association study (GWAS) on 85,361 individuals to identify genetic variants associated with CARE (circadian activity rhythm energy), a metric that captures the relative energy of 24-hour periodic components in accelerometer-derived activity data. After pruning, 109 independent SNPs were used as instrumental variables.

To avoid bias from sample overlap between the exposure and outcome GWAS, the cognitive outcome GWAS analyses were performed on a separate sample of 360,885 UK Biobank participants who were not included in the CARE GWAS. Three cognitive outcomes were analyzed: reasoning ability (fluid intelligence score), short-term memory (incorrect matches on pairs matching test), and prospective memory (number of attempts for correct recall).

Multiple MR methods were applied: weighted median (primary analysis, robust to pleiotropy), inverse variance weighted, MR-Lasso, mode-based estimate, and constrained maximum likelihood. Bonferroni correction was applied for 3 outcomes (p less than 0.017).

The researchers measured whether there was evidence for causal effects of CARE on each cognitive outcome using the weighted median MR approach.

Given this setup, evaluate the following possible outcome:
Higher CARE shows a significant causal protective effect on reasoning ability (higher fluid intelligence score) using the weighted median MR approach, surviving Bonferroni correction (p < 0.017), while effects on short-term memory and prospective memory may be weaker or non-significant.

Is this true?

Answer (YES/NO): NO